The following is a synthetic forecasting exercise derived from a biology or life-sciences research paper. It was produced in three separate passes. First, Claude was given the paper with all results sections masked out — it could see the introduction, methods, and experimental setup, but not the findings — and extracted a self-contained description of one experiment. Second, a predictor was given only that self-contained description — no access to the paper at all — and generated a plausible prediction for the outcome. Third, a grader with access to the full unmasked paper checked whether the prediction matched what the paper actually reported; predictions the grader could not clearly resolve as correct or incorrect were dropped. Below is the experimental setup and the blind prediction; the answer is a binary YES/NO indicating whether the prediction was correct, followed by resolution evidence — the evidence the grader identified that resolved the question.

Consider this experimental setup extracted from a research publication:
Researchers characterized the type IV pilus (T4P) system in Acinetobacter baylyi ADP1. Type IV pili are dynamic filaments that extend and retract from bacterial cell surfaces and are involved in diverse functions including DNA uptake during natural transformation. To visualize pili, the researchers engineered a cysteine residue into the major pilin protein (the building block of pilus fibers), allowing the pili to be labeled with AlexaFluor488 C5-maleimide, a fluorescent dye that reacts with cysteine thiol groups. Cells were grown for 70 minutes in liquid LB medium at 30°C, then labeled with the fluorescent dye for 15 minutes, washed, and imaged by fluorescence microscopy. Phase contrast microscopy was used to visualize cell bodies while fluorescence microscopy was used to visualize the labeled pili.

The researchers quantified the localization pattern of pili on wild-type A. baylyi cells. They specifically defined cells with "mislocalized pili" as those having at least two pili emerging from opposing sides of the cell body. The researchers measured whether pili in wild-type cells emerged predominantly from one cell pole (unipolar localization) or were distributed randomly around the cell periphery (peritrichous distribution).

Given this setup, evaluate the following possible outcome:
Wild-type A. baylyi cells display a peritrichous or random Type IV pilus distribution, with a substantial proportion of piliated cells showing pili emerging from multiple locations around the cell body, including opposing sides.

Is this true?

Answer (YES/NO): NO